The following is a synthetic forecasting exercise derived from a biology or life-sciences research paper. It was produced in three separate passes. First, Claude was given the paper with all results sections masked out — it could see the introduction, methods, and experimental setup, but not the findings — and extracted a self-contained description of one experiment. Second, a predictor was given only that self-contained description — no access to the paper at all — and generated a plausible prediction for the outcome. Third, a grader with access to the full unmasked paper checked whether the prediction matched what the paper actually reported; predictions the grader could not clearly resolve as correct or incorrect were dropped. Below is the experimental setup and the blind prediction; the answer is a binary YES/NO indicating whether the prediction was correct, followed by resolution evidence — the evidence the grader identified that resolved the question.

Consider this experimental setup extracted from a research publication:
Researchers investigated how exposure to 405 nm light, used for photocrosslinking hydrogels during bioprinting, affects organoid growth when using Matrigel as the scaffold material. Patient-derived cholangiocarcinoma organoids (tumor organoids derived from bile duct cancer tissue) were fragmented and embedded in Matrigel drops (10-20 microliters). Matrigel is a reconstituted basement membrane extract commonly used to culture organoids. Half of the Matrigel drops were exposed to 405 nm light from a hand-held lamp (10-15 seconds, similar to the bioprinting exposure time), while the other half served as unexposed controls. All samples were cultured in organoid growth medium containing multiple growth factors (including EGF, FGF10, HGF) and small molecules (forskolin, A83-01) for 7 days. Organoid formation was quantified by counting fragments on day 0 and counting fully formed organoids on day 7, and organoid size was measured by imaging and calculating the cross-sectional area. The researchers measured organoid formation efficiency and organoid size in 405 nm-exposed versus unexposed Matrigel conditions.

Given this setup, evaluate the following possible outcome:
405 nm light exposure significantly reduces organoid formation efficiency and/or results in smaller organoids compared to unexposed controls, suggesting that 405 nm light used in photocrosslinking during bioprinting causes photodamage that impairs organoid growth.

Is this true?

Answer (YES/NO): YES